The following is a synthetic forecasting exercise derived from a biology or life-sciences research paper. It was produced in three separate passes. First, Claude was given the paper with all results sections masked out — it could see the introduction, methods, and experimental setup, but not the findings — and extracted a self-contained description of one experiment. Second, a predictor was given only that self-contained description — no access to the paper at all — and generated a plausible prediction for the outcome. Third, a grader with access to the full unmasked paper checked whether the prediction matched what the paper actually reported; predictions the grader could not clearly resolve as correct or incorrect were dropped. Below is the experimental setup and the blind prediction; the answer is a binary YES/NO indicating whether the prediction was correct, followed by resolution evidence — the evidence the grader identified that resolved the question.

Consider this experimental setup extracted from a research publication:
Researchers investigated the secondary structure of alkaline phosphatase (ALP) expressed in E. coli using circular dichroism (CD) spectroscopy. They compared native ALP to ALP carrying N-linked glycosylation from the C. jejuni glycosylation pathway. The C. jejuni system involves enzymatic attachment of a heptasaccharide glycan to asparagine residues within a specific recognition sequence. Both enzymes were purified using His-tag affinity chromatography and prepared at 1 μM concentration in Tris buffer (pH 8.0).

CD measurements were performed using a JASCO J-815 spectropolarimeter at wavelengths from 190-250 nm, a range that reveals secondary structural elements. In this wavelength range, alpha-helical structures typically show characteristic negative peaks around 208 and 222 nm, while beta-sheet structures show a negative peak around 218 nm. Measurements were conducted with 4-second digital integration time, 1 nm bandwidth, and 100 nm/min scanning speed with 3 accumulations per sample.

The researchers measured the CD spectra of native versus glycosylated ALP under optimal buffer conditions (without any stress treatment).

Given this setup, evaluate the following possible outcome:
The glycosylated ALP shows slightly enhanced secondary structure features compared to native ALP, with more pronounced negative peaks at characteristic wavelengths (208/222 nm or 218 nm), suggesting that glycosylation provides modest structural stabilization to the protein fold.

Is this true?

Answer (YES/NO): NO